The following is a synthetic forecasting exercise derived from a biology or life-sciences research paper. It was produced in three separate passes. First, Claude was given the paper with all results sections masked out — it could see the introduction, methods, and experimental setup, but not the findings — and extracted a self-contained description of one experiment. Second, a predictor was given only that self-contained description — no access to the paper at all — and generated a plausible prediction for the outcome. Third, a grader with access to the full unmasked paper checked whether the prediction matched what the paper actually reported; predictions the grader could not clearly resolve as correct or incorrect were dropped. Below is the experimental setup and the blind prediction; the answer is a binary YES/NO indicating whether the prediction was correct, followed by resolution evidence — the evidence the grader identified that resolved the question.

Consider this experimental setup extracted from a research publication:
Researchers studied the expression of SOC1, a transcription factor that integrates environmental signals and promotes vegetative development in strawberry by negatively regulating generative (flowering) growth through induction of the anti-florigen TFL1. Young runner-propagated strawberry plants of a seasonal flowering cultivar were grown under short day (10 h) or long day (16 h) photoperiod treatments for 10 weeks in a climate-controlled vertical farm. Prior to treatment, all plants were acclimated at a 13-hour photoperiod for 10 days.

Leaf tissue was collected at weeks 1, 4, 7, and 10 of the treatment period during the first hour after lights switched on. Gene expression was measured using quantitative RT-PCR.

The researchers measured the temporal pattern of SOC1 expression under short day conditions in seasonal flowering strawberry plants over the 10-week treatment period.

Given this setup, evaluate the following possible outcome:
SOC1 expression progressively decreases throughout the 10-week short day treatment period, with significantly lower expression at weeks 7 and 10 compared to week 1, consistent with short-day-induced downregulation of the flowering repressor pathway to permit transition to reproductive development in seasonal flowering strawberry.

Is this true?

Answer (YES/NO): NO